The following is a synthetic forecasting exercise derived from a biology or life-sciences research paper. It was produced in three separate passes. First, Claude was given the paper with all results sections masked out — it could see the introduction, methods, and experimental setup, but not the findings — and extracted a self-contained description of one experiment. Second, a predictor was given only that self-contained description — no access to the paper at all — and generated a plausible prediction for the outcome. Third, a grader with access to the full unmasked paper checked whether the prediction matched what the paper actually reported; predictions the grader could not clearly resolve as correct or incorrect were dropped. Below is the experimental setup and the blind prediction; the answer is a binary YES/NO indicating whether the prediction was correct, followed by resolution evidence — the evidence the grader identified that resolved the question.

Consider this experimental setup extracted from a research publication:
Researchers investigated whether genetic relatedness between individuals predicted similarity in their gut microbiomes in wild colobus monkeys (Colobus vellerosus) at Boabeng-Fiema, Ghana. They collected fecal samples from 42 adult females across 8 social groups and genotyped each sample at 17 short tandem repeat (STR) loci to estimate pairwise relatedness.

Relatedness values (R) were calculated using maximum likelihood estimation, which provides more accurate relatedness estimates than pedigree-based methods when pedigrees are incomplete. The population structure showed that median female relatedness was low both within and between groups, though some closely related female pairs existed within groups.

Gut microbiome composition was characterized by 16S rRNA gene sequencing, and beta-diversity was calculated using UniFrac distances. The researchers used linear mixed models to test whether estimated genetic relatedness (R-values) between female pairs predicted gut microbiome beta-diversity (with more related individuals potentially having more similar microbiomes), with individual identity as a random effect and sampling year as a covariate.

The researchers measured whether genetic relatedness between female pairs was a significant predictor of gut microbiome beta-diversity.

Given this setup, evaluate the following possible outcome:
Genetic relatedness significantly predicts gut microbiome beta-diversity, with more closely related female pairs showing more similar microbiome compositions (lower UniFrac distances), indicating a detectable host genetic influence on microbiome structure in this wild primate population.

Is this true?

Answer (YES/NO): NO